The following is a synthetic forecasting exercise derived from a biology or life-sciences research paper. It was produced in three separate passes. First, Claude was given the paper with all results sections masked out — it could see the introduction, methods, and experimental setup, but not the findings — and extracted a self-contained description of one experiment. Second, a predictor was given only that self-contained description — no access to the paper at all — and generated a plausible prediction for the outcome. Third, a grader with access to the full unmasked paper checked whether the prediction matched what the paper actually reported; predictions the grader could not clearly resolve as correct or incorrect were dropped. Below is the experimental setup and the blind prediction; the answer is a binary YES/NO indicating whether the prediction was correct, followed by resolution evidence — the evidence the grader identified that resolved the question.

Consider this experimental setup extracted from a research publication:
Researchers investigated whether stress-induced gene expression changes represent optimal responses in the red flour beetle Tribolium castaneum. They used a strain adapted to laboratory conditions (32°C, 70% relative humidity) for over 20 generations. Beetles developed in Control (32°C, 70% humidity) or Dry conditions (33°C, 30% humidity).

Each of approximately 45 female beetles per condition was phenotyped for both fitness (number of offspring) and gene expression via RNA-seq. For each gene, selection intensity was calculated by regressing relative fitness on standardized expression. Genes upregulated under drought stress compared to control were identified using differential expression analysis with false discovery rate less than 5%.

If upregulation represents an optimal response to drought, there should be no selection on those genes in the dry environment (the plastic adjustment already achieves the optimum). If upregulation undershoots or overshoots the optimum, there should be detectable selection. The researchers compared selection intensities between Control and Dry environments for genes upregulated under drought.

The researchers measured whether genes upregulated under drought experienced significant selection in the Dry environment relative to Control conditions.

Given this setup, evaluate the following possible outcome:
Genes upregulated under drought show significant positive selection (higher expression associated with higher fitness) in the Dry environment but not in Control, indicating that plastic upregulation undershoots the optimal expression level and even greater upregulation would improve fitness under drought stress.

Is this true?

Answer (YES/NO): NO